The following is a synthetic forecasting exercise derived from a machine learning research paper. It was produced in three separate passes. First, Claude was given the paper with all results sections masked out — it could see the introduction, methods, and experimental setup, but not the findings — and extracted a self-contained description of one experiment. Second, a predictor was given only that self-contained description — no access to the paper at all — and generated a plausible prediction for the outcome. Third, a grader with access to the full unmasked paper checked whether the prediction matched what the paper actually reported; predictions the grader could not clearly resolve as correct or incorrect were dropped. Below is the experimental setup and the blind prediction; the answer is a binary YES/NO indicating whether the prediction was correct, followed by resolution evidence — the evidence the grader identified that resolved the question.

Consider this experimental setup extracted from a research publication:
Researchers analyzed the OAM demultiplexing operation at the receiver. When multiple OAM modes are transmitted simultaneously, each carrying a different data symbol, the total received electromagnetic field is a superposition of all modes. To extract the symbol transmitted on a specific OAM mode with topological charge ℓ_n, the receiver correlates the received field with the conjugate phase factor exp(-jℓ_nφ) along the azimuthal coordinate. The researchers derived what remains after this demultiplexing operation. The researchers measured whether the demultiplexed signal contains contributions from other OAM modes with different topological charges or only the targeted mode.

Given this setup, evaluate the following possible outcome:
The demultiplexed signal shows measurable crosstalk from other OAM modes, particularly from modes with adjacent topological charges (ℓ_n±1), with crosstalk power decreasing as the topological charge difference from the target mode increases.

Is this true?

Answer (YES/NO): NO